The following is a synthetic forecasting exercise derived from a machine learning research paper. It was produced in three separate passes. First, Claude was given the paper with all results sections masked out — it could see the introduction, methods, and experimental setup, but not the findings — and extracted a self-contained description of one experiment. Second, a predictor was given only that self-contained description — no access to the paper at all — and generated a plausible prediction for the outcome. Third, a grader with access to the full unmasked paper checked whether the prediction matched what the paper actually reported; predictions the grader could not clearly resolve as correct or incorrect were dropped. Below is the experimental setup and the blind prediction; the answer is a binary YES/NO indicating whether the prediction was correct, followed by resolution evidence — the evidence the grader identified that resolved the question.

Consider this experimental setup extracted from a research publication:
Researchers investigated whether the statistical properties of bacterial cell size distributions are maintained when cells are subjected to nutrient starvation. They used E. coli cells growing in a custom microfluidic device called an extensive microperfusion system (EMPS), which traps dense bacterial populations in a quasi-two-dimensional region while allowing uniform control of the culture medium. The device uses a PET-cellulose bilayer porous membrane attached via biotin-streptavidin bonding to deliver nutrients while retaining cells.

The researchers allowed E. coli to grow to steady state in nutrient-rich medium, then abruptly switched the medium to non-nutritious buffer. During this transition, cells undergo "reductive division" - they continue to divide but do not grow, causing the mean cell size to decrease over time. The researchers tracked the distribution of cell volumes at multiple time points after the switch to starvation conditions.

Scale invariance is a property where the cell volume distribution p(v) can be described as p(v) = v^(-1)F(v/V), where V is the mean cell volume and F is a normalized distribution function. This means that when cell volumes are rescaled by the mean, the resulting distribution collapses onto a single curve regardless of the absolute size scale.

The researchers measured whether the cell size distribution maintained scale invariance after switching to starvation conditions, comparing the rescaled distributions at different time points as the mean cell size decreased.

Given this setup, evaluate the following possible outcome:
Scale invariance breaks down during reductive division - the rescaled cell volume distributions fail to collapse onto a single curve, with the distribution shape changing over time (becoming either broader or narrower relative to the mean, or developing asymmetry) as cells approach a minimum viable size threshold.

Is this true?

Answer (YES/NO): NO